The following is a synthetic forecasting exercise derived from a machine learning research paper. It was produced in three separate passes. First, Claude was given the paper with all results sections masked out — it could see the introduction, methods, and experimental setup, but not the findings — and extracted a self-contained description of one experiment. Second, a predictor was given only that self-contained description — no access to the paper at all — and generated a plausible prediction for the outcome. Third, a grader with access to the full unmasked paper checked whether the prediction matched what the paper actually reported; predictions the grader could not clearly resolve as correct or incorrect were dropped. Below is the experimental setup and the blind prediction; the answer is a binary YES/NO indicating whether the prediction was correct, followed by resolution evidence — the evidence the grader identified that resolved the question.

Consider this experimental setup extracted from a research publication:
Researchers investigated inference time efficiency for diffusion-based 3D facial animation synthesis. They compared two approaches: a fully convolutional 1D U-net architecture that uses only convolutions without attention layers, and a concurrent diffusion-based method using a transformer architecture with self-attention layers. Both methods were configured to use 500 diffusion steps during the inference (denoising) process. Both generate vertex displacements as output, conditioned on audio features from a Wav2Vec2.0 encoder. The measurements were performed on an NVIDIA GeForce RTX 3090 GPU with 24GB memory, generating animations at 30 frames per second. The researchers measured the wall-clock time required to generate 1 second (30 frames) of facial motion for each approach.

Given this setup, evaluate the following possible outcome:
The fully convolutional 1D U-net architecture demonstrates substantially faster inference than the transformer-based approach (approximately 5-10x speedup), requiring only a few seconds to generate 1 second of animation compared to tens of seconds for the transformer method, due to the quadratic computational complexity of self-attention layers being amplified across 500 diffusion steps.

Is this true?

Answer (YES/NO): NO